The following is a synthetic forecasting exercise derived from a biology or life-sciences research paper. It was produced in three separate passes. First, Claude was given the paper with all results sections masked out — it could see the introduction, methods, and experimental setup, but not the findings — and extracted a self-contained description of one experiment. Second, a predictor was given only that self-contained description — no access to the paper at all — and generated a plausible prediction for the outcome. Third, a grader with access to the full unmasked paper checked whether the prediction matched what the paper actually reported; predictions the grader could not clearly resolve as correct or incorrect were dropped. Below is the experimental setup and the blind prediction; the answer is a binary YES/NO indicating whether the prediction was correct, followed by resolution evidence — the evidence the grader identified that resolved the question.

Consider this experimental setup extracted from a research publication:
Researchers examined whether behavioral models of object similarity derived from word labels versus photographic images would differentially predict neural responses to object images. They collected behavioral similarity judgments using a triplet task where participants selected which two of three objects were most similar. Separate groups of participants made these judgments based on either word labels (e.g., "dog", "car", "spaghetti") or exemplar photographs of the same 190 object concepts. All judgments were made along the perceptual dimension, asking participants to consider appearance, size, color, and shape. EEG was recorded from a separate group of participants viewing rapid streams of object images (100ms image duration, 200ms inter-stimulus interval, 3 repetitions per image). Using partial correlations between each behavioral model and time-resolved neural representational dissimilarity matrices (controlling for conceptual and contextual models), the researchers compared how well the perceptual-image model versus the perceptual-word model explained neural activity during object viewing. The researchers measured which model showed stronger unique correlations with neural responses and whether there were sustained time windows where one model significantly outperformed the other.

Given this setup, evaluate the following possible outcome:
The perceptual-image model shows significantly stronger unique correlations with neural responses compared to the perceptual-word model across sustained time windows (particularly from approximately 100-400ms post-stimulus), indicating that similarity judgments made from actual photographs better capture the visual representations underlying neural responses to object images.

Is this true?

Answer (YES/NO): YES